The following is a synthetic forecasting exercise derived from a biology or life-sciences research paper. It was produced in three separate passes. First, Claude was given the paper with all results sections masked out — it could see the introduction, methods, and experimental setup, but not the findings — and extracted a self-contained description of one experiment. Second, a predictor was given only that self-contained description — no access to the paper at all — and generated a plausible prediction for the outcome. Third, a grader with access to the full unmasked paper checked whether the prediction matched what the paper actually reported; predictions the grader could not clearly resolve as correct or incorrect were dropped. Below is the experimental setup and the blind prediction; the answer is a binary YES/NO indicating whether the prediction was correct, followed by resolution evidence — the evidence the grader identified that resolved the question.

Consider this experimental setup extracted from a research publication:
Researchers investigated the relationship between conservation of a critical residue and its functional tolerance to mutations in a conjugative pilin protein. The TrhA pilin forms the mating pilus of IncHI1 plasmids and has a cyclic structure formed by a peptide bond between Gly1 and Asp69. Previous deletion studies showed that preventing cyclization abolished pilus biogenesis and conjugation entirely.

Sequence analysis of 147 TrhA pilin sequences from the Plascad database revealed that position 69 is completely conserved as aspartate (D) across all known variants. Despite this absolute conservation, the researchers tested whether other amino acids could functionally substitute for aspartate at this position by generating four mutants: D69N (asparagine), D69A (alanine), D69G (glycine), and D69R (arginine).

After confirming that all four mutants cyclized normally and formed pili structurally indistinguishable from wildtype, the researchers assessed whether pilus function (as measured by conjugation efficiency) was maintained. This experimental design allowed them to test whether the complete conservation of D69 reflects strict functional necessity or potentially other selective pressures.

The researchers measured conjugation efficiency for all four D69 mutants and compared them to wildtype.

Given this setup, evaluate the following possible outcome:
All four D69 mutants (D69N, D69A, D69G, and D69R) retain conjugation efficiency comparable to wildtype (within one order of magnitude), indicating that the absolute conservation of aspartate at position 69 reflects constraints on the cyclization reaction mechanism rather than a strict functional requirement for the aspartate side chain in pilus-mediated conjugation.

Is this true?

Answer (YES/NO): NO